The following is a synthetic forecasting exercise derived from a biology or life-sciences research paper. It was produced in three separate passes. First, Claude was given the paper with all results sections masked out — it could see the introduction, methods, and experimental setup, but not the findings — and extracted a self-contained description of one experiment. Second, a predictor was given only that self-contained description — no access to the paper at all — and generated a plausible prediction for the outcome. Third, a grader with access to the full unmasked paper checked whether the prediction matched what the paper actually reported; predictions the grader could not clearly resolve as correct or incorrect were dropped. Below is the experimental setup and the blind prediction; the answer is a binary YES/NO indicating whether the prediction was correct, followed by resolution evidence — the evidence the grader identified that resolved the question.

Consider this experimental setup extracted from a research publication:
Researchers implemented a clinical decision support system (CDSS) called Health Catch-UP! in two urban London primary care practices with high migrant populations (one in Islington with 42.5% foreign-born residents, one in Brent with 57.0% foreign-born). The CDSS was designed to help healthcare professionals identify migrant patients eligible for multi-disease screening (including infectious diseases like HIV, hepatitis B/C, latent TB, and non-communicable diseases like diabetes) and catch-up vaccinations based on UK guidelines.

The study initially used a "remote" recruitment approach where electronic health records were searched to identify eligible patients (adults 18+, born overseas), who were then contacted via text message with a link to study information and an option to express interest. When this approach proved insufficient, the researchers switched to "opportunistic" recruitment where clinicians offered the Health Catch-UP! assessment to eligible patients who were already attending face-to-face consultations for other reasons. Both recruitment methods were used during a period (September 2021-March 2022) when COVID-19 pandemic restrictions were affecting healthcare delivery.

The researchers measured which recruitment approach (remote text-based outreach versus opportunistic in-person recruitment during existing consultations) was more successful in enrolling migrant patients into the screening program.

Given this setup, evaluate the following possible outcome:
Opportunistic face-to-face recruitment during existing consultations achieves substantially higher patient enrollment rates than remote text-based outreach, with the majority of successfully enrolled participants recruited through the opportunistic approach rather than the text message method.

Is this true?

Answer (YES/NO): YES